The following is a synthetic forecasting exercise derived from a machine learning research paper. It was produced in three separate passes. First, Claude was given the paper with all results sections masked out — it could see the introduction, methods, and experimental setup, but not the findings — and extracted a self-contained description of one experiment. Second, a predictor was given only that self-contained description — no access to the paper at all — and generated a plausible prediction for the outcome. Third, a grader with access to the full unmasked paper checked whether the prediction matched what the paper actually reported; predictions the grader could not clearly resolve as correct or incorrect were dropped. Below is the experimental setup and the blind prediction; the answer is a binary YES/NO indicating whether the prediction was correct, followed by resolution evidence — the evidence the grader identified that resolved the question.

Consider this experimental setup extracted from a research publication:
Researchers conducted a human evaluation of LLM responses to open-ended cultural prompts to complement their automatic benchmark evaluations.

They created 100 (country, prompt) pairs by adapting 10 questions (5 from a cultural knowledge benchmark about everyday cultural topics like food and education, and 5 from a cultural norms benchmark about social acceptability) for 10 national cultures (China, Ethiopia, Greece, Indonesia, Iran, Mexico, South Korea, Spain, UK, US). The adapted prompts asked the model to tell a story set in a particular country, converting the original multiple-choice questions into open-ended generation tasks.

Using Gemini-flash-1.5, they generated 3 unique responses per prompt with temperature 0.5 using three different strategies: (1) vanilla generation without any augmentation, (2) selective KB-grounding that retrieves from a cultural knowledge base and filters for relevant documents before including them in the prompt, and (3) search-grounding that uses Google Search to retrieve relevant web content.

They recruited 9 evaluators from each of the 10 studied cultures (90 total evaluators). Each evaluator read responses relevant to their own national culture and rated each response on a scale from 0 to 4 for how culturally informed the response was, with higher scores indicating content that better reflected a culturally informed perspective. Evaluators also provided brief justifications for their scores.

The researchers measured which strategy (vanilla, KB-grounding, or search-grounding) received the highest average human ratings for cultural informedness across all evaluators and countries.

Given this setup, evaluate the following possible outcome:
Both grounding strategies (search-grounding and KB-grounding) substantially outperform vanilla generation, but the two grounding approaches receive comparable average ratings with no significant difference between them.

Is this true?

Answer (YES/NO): NO